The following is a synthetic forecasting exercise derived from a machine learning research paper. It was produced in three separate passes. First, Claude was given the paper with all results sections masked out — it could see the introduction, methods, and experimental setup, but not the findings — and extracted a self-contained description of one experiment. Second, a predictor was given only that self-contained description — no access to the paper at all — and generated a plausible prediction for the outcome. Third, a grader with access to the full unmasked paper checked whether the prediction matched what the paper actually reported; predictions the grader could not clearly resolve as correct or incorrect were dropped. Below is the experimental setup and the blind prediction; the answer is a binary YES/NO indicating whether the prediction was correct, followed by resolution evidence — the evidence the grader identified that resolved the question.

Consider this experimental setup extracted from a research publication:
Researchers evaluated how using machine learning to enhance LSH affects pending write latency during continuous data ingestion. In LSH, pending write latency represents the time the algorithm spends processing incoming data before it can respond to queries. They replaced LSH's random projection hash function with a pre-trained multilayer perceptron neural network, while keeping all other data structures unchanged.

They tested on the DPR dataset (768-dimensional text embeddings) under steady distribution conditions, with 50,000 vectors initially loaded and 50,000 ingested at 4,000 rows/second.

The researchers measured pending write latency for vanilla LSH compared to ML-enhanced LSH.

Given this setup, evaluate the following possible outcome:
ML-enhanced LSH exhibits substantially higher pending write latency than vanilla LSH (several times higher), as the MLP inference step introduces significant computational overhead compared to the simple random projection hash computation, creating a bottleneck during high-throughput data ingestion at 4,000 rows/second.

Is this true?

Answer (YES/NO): NO